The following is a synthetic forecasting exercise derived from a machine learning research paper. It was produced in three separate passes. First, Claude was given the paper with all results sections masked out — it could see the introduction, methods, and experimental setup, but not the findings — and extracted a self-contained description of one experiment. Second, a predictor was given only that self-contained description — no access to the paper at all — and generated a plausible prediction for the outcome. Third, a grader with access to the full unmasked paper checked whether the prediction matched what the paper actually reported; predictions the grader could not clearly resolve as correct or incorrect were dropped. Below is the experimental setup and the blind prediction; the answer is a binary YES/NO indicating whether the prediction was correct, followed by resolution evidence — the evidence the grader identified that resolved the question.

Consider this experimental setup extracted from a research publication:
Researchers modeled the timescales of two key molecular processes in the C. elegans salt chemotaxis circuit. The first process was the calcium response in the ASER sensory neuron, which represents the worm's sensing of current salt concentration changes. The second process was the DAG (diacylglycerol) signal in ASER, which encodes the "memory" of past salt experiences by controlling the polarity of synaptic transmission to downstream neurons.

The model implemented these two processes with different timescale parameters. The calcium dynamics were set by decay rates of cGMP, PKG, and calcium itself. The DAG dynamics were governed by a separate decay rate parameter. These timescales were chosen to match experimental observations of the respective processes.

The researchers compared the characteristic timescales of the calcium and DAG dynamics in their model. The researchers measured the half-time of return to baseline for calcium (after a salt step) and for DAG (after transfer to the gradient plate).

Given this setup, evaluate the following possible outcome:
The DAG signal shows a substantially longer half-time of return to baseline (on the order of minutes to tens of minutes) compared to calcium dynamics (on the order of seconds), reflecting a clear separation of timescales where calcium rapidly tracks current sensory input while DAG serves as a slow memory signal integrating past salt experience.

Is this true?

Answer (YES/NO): YES